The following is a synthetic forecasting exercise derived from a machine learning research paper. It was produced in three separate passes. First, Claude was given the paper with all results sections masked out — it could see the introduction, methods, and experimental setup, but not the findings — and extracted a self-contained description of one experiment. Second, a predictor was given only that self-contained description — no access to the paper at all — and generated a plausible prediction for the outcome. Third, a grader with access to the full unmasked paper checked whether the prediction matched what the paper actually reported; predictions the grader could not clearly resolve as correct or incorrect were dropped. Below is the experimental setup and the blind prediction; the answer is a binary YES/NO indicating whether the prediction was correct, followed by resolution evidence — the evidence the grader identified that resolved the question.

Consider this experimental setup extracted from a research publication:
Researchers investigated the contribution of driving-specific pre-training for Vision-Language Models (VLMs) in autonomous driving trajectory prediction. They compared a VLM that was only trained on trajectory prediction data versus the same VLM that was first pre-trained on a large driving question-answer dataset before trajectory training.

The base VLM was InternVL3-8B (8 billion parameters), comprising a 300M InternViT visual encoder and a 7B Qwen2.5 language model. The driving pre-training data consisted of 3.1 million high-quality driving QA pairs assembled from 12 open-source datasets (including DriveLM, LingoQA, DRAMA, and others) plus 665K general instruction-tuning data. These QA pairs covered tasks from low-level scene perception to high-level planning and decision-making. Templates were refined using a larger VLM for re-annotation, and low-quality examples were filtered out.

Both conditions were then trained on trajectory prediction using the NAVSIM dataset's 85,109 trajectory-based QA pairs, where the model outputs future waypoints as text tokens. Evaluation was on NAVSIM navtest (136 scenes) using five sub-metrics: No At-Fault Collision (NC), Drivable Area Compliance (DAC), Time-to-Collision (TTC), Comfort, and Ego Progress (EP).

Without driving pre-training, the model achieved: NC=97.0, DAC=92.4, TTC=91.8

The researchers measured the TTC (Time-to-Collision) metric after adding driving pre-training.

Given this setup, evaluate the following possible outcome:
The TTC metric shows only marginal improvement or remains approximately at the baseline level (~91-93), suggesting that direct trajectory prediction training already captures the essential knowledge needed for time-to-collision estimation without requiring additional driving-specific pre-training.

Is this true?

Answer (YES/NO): NO